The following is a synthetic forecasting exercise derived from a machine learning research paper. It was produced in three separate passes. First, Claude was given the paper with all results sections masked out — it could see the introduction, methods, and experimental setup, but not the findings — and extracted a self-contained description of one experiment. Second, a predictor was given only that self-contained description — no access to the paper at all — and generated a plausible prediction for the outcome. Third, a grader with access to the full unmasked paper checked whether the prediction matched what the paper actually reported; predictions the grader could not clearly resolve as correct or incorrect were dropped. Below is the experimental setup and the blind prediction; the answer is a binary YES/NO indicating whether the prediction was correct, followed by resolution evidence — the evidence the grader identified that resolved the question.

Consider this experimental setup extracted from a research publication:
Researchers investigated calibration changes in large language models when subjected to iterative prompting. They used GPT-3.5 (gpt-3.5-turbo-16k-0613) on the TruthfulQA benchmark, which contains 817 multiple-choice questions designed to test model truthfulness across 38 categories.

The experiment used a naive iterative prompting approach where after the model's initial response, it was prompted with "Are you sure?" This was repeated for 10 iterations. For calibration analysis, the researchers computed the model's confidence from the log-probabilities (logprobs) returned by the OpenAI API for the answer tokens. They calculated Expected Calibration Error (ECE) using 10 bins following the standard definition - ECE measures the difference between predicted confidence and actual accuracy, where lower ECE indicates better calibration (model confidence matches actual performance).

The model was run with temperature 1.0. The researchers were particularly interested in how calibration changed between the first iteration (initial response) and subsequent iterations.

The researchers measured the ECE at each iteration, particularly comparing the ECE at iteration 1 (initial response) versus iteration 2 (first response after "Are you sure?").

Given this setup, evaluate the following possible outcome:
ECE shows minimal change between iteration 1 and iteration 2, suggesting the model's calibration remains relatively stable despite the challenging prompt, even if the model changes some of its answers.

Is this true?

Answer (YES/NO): NO